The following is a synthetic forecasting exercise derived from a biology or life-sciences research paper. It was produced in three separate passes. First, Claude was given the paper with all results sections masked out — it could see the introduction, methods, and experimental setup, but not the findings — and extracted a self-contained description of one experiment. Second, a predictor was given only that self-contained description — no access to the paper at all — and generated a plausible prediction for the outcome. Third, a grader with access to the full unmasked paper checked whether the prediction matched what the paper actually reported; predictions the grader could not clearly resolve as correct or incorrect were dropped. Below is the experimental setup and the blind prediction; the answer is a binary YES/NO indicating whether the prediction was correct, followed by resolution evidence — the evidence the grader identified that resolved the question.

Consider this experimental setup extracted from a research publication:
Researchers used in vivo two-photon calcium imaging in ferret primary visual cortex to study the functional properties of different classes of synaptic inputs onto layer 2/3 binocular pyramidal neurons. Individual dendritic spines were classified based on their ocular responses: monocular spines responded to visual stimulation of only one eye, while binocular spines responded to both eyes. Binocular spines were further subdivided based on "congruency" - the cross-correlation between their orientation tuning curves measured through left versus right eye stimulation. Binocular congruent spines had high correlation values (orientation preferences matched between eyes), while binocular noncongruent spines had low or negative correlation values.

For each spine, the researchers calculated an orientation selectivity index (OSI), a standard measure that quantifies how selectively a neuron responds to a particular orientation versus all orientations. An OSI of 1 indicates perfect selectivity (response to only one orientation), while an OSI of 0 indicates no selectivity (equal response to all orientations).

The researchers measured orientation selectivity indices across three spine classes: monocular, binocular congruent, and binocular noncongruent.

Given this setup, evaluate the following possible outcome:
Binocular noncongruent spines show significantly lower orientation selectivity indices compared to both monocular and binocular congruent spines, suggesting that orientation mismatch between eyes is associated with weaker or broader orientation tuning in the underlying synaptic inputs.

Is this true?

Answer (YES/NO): YES